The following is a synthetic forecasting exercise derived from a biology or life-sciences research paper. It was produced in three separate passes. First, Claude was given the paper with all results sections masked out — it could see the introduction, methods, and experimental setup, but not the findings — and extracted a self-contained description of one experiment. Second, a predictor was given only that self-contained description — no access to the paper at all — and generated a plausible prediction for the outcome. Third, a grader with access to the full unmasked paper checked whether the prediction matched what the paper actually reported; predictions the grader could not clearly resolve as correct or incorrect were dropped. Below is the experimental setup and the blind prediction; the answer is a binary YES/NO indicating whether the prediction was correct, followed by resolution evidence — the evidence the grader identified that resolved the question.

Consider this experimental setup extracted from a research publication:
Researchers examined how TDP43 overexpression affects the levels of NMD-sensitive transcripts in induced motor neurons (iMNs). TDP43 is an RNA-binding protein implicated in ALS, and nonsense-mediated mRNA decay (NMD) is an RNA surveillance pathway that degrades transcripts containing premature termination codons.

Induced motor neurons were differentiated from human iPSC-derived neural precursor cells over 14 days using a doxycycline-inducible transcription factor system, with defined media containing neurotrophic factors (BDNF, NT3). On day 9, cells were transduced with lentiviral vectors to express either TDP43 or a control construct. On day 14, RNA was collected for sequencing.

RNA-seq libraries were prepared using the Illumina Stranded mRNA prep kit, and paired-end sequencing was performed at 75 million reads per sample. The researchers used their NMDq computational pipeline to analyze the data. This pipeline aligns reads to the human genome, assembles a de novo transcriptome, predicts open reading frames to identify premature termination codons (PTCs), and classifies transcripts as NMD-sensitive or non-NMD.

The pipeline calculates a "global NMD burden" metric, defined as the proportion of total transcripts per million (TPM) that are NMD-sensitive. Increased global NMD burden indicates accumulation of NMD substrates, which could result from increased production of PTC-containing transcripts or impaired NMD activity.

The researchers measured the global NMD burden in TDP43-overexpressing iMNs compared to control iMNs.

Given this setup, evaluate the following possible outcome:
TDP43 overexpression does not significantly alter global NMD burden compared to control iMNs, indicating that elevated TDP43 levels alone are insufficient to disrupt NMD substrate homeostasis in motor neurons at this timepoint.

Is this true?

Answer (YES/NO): YES